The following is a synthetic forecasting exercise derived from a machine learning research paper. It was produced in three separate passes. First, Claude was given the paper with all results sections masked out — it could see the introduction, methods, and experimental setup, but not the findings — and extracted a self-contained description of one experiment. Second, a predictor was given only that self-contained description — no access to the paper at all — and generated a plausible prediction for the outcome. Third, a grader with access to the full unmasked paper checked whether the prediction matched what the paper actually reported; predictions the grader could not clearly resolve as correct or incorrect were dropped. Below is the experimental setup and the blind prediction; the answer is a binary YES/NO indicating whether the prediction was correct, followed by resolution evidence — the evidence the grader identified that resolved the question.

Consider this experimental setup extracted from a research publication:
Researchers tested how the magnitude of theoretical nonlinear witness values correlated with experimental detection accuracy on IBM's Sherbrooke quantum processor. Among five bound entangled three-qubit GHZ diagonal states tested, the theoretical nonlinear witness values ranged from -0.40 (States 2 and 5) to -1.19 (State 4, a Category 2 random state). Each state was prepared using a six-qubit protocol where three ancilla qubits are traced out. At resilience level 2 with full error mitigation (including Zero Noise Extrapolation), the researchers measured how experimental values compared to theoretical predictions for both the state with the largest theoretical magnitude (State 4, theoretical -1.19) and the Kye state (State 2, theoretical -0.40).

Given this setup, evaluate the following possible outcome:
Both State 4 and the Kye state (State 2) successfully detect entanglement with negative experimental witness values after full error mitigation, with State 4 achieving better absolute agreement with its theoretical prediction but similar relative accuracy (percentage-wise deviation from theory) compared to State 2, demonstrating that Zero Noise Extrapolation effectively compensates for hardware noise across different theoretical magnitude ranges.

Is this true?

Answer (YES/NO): NO